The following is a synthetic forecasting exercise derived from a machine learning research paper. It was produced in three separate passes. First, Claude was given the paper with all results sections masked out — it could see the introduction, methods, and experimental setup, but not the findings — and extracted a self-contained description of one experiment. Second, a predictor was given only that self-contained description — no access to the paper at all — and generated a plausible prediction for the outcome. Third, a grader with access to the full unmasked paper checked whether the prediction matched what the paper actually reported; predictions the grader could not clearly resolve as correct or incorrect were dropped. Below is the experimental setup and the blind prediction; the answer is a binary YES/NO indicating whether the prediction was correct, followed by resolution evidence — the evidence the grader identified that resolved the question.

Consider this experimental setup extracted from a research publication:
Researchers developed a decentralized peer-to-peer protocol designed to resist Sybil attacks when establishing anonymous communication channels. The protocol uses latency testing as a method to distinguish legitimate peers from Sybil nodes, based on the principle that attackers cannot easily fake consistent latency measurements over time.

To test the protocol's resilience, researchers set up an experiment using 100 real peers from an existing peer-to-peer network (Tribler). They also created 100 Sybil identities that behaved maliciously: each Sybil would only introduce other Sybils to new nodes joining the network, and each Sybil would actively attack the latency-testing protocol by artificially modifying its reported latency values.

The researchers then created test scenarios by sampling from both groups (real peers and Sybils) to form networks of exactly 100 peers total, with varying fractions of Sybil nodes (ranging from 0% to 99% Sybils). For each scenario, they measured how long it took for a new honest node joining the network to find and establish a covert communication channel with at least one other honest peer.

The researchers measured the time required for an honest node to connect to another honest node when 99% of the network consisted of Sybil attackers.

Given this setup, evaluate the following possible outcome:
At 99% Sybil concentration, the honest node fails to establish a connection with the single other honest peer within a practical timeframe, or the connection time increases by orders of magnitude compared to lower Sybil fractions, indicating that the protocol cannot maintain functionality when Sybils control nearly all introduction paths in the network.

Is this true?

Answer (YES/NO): NO